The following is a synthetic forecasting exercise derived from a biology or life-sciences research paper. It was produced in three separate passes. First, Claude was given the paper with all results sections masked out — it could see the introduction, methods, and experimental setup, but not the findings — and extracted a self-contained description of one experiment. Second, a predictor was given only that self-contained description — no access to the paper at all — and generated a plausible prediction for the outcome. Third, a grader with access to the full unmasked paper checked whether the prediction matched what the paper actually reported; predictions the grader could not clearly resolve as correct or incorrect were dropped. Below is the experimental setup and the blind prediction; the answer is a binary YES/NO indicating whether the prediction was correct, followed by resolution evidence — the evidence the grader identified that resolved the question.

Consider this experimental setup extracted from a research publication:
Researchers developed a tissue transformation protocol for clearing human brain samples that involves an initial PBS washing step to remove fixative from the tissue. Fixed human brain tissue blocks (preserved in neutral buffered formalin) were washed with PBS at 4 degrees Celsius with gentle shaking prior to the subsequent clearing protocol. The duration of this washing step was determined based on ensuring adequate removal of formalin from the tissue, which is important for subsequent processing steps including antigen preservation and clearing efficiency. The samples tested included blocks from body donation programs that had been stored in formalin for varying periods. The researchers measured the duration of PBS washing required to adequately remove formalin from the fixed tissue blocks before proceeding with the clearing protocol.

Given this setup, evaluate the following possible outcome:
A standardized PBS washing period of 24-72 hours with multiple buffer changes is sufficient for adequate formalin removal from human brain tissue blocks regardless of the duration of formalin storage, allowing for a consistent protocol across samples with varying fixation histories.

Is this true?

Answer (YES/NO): NO